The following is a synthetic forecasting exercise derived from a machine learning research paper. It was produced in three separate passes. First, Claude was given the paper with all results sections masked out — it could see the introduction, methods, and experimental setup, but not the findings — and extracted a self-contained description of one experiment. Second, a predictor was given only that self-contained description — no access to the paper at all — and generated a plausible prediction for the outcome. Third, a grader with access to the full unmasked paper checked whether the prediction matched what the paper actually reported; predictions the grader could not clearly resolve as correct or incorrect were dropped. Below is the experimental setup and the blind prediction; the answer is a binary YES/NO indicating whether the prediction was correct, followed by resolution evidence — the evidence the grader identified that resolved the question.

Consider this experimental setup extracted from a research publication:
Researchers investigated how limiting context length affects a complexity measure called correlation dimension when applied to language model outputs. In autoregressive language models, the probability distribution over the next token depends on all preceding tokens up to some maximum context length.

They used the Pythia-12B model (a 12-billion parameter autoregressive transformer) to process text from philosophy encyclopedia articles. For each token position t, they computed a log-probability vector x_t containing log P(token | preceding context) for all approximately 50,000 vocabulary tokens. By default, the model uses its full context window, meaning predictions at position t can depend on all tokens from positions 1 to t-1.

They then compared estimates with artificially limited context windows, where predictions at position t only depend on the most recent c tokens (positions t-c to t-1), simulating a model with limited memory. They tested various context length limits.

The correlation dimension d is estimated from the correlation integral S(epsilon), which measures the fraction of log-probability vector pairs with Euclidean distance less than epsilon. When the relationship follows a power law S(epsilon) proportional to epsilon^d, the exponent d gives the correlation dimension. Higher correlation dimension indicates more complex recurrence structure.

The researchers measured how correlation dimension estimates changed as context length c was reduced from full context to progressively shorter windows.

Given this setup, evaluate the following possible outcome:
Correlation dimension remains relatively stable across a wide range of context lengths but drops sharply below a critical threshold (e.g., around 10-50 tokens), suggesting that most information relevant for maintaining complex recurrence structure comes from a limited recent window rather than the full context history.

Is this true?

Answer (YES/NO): NO